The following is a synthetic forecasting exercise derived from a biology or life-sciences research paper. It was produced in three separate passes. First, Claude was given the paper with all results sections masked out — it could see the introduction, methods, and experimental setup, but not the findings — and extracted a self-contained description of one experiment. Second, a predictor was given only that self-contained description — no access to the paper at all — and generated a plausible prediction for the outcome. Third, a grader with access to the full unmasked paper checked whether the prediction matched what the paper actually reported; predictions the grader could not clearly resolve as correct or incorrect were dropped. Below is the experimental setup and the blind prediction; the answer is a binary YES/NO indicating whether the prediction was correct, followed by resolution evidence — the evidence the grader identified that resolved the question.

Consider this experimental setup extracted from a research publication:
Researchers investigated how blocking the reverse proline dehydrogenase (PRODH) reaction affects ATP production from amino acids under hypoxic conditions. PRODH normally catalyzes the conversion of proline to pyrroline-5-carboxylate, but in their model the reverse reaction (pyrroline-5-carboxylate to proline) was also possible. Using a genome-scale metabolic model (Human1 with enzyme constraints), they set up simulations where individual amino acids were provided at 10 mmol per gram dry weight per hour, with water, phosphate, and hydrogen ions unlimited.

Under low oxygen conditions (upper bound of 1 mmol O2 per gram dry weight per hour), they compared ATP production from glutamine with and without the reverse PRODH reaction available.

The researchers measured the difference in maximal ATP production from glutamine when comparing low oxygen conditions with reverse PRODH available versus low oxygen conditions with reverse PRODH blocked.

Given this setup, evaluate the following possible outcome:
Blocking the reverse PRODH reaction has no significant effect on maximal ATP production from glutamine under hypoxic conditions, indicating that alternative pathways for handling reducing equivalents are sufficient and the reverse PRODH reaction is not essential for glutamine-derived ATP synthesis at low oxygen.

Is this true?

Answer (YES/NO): NO